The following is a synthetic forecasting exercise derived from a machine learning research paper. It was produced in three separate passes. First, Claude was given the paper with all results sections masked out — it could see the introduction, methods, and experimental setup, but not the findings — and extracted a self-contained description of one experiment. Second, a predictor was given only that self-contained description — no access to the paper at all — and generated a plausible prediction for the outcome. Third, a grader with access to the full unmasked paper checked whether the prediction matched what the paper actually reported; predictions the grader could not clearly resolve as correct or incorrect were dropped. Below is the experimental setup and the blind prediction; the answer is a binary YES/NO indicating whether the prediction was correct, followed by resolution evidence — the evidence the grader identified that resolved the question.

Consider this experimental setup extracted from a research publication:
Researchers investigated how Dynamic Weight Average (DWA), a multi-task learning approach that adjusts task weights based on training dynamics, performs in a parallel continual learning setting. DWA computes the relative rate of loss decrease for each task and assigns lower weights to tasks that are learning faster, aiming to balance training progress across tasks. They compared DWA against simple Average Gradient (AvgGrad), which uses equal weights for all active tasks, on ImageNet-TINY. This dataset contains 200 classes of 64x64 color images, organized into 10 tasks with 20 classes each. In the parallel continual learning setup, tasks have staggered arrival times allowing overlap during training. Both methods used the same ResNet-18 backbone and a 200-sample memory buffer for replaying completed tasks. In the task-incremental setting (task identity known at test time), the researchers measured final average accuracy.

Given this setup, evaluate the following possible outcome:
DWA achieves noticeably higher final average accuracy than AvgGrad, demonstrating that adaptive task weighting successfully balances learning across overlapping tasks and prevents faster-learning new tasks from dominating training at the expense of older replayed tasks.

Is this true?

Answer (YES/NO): NO